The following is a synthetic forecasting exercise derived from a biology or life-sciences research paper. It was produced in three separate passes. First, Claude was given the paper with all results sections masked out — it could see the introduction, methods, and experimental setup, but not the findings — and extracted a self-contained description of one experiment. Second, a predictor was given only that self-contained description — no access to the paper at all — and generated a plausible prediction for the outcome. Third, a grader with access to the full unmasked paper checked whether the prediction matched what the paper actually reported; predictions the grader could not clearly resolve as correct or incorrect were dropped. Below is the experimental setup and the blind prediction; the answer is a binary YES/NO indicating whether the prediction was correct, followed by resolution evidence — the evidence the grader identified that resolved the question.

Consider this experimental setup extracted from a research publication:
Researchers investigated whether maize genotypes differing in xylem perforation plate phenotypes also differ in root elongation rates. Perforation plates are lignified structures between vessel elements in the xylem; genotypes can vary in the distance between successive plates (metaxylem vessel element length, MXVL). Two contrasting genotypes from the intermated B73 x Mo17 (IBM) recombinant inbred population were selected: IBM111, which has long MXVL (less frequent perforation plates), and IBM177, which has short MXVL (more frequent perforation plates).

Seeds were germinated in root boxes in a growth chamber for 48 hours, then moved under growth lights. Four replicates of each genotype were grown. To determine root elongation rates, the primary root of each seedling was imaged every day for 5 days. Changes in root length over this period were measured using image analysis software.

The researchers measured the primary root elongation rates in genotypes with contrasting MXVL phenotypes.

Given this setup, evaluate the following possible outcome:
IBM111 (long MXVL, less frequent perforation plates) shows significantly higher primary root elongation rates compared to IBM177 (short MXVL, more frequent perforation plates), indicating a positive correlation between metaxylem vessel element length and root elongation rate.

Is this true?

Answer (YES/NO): YES